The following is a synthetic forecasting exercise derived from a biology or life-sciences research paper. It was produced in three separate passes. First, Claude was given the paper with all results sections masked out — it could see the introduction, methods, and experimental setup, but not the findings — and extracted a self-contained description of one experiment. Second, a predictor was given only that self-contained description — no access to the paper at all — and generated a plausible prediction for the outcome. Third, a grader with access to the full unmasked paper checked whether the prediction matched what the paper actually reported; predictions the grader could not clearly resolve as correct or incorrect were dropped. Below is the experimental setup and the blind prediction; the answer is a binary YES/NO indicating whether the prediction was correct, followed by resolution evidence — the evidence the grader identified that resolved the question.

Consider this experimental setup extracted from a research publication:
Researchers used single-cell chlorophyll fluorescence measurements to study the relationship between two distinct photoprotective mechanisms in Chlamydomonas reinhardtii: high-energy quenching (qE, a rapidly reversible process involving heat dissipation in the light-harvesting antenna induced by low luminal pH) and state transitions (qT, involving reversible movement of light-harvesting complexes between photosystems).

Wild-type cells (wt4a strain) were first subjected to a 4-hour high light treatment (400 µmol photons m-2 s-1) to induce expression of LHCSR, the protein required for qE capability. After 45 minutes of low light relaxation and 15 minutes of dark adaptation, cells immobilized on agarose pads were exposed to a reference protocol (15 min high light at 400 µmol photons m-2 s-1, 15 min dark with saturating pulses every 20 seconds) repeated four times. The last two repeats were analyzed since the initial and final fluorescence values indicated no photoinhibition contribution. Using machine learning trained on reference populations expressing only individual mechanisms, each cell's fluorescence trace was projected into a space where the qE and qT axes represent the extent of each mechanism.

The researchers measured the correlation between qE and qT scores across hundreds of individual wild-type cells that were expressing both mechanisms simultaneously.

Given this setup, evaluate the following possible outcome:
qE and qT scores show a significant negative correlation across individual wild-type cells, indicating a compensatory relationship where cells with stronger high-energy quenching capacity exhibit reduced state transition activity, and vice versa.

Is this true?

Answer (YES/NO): YES